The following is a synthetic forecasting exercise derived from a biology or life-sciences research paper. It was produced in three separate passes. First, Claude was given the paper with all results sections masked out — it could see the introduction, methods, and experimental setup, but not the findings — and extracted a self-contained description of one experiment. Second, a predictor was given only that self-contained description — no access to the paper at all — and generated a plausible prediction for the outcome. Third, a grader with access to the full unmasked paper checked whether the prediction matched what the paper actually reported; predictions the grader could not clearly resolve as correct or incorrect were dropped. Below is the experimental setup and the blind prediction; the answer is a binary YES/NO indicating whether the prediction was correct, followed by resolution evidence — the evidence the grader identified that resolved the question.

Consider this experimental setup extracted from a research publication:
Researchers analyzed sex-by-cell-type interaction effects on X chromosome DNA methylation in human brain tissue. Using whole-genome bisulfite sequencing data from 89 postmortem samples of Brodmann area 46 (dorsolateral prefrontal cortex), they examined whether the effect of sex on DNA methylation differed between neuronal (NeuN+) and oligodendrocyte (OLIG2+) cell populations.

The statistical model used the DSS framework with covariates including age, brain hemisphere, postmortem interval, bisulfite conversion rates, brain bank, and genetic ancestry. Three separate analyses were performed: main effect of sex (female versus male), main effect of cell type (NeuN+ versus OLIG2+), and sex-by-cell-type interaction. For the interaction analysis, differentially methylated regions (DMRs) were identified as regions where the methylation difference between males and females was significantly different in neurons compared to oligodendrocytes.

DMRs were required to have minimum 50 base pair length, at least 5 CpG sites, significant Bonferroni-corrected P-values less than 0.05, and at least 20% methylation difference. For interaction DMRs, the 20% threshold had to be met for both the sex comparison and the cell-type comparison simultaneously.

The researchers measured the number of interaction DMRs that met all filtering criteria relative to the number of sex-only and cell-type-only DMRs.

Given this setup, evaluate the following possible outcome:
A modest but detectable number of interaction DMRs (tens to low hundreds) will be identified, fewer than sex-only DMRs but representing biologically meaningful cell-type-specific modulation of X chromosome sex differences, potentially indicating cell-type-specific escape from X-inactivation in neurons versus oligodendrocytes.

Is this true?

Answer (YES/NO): YES